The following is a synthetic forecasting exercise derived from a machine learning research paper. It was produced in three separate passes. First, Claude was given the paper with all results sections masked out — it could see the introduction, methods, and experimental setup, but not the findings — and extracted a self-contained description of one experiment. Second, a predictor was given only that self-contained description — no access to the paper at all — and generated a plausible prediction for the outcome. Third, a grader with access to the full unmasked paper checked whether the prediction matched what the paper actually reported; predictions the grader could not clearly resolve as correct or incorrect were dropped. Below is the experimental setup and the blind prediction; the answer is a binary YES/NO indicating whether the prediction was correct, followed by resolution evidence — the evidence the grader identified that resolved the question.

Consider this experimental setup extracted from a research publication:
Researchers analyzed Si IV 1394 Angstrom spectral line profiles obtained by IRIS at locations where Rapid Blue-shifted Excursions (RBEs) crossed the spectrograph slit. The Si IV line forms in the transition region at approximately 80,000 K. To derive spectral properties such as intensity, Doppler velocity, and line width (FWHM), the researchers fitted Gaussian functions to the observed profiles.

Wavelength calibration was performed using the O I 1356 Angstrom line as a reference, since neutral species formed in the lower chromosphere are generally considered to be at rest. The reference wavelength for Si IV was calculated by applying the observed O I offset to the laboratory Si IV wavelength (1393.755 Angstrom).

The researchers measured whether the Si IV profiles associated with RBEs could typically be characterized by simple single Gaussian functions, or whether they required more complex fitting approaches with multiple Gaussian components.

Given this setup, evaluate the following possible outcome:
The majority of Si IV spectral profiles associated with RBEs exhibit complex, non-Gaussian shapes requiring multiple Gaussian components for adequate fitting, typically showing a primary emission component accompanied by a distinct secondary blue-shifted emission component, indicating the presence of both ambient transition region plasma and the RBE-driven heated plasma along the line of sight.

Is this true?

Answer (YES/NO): YES